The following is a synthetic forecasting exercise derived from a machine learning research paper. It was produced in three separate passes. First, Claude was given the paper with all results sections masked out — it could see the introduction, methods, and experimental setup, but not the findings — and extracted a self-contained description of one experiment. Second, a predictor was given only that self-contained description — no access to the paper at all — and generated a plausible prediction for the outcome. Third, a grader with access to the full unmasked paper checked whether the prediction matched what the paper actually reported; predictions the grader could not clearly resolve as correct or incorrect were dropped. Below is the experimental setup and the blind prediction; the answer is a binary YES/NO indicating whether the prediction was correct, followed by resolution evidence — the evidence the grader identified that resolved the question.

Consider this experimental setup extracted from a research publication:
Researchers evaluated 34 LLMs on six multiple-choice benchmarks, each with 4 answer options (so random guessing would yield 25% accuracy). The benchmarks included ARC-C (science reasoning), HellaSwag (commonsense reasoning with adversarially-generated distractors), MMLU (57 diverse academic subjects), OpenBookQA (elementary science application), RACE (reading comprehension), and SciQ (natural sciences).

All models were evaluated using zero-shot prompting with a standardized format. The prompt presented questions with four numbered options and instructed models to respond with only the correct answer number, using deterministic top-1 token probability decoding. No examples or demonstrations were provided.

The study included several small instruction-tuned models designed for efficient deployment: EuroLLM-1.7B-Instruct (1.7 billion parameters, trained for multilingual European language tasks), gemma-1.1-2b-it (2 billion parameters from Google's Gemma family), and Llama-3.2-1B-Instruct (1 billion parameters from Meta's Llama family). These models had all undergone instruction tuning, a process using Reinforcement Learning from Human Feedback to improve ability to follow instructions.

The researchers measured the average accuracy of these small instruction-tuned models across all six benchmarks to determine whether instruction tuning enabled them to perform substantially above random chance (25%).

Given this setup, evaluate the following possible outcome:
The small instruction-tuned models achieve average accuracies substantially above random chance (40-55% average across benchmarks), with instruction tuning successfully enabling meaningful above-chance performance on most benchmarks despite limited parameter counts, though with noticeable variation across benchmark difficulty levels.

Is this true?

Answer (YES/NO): NO